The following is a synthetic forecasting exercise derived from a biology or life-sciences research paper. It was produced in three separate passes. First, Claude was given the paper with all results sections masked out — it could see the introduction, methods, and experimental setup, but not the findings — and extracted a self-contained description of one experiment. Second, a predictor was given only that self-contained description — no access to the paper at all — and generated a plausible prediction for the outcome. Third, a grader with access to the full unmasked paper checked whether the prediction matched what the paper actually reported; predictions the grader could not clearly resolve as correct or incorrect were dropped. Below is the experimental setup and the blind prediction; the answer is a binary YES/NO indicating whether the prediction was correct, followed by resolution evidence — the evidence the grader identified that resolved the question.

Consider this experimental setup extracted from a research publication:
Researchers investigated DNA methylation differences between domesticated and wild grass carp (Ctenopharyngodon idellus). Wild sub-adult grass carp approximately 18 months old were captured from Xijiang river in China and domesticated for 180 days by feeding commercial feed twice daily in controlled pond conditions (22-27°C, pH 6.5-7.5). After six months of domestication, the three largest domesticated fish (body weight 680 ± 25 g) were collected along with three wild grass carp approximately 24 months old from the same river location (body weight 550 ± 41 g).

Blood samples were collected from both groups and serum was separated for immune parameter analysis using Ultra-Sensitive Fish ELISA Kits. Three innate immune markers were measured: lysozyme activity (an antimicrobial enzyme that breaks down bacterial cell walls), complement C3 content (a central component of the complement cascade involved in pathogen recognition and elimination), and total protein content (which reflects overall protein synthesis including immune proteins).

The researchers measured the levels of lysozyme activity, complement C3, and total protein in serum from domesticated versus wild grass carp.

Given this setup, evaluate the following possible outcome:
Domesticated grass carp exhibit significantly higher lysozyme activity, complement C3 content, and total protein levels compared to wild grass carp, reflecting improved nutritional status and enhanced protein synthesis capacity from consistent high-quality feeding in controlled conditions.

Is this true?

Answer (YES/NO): NO